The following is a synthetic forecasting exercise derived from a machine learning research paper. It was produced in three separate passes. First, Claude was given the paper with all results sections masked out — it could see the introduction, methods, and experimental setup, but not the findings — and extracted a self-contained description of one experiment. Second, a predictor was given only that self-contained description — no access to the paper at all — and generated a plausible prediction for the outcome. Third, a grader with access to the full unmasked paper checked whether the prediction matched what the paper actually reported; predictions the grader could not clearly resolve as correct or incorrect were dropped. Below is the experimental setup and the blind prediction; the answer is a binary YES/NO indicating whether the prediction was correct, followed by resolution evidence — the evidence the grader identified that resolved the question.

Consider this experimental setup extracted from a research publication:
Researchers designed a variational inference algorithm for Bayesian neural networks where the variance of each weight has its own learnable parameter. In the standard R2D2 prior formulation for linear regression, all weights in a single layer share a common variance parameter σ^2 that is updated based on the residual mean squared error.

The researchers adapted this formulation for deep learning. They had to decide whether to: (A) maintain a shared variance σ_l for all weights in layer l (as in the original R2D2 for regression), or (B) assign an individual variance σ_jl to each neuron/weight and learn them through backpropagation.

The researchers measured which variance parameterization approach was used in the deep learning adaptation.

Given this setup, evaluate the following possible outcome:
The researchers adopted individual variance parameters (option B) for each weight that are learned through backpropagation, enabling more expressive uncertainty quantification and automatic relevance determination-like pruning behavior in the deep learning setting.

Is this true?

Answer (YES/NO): YES